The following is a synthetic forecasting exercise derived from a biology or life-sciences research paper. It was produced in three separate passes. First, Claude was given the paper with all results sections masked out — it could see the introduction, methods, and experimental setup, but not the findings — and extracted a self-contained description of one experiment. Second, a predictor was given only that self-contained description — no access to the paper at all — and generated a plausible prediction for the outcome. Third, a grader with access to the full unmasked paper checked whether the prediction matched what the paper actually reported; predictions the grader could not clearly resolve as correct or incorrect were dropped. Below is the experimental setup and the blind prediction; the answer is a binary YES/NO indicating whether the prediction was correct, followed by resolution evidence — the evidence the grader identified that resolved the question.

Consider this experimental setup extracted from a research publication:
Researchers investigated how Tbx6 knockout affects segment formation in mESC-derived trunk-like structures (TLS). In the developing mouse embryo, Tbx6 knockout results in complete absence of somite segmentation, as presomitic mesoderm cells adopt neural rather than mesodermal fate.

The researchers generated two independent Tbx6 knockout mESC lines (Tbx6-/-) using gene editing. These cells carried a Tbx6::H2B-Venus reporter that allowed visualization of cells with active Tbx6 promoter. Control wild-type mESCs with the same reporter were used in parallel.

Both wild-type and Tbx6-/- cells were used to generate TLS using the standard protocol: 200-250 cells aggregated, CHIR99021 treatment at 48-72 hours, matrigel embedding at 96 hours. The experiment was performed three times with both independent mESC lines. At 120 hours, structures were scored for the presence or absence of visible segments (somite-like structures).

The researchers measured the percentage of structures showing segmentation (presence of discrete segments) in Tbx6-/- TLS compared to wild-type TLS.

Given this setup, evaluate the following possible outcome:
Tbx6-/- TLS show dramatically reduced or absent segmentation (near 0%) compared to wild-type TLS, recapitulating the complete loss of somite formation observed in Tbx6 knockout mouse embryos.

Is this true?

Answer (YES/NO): YES